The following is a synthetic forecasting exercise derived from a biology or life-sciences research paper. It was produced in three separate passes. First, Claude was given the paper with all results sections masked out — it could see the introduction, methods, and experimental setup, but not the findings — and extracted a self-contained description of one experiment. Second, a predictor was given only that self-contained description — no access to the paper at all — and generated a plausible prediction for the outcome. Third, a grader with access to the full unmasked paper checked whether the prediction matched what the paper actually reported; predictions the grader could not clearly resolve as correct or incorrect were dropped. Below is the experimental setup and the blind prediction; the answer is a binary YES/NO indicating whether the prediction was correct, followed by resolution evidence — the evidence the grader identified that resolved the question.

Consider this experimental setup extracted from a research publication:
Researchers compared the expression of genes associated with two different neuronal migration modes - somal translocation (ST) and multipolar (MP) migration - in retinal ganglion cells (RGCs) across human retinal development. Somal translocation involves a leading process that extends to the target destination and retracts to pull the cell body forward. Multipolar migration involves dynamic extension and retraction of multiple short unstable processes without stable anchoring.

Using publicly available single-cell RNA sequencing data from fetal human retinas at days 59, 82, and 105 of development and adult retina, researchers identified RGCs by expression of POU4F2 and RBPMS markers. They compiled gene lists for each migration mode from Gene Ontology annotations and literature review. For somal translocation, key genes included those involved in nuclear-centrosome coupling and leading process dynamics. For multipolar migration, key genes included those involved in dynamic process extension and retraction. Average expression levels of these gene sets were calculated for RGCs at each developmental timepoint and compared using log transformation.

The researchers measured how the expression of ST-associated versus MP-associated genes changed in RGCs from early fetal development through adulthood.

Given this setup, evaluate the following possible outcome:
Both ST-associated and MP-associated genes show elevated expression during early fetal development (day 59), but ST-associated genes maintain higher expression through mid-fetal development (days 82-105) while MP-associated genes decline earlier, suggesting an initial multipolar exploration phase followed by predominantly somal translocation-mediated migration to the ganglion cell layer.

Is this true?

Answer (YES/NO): NO